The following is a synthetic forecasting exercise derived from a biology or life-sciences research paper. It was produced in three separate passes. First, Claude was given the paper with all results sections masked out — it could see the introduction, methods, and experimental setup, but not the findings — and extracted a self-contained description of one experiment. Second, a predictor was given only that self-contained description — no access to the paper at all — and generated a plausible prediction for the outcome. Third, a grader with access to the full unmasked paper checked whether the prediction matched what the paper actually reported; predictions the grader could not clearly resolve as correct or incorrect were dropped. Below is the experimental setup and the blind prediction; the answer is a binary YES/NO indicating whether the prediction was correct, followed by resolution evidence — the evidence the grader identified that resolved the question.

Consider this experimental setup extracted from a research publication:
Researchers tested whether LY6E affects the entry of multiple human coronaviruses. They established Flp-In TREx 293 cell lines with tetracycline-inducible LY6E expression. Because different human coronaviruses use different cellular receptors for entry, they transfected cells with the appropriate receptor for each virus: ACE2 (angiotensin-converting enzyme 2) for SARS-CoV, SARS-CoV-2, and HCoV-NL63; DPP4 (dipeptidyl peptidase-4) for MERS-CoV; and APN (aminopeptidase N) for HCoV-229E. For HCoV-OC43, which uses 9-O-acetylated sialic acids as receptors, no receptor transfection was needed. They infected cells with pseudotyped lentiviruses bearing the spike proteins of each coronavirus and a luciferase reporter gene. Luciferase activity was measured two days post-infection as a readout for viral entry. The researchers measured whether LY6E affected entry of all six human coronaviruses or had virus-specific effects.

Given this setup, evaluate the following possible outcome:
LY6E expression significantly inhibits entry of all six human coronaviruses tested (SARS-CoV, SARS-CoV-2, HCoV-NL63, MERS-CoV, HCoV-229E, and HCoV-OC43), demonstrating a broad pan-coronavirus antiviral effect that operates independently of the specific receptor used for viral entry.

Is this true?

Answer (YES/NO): NO